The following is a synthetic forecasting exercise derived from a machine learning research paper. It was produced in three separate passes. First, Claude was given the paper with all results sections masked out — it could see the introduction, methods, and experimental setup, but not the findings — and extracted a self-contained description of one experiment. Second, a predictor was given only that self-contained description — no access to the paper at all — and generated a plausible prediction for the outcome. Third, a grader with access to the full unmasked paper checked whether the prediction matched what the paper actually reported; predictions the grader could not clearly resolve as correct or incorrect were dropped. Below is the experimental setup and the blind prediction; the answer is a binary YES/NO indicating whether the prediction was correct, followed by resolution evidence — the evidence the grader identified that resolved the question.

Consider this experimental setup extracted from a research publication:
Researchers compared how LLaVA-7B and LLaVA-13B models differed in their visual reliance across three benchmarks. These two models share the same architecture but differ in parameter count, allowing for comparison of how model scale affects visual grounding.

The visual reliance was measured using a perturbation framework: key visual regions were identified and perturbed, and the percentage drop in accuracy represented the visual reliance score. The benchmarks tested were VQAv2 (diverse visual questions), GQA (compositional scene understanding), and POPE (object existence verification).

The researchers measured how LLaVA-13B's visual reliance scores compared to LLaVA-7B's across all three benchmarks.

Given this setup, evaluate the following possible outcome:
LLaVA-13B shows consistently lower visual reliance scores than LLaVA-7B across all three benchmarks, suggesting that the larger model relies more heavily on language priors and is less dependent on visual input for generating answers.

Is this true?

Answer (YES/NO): NO